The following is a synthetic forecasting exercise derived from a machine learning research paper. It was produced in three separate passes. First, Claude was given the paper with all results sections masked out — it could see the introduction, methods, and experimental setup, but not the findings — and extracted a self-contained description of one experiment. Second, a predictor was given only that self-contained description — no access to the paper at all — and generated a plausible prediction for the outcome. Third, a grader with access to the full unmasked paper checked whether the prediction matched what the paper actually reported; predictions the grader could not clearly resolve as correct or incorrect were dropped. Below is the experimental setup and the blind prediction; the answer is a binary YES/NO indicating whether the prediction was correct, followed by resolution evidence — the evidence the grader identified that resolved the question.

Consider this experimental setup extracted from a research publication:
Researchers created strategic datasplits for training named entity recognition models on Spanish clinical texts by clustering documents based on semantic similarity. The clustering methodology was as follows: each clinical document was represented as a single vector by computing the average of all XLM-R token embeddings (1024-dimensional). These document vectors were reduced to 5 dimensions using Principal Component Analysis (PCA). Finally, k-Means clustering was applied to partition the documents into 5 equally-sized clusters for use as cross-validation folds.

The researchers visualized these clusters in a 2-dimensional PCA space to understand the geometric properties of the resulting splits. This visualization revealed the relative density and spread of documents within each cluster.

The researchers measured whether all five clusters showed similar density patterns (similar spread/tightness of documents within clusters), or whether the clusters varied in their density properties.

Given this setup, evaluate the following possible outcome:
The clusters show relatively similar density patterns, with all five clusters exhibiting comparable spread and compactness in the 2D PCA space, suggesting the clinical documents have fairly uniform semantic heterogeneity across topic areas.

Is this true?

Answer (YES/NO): NO